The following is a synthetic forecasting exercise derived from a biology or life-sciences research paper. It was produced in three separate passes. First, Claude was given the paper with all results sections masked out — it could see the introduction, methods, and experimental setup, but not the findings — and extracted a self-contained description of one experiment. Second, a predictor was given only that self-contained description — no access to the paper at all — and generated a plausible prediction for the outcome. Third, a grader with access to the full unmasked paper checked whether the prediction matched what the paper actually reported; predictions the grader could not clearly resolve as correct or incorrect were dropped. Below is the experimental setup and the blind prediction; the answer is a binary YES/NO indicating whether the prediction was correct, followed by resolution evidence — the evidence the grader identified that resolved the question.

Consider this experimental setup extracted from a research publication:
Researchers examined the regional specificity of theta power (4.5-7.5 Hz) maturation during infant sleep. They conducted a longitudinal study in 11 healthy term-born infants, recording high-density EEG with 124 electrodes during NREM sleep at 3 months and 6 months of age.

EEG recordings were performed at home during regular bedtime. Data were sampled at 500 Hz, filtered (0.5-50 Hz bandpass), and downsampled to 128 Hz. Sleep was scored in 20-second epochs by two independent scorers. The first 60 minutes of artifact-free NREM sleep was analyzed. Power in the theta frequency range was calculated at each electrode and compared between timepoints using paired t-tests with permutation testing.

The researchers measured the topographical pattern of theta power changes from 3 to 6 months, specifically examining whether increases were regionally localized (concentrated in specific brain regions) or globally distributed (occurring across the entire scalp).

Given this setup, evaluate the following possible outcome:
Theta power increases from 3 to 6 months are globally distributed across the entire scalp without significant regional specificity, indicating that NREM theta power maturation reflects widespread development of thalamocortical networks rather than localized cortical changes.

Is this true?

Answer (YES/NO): NO